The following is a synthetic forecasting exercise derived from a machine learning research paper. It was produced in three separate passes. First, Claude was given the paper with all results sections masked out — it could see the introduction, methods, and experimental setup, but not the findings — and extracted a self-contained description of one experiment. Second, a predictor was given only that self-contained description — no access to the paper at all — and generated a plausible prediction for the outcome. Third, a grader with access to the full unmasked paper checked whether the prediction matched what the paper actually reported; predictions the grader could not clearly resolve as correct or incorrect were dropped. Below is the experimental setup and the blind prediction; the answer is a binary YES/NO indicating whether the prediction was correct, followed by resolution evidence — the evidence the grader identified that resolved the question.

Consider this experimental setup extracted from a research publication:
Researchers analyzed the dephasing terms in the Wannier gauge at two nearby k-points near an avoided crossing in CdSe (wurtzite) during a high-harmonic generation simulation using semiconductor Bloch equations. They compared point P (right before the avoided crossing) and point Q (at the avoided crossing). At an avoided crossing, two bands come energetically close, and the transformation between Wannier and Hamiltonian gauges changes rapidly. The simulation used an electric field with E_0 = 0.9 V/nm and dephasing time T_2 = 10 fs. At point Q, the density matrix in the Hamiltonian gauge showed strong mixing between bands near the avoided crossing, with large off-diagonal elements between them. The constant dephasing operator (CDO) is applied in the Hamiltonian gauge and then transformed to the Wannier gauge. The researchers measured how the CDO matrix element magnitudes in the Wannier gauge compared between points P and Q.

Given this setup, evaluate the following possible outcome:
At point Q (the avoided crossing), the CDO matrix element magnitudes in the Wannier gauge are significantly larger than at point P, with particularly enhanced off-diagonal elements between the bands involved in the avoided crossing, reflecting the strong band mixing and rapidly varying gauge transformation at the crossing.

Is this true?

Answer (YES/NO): YES